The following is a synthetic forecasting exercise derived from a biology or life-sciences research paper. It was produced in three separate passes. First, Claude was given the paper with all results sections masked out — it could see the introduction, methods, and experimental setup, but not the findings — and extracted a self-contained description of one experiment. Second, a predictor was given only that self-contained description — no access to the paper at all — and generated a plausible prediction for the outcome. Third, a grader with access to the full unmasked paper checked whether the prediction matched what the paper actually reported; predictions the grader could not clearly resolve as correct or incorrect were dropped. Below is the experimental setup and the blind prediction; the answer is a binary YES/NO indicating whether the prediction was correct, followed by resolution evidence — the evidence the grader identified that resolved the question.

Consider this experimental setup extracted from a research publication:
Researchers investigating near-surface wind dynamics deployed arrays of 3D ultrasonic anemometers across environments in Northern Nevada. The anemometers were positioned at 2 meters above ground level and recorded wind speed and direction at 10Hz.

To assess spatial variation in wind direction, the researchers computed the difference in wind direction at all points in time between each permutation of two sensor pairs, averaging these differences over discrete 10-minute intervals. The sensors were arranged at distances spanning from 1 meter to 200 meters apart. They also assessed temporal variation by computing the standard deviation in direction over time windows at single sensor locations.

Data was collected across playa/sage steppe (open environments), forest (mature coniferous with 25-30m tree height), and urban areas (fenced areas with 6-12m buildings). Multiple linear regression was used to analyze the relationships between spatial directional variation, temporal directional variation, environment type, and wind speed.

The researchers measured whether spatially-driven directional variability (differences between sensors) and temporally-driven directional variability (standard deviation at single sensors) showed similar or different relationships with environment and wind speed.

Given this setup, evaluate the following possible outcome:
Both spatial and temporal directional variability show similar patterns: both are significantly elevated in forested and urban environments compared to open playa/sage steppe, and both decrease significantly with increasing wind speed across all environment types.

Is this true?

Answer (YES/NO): NO